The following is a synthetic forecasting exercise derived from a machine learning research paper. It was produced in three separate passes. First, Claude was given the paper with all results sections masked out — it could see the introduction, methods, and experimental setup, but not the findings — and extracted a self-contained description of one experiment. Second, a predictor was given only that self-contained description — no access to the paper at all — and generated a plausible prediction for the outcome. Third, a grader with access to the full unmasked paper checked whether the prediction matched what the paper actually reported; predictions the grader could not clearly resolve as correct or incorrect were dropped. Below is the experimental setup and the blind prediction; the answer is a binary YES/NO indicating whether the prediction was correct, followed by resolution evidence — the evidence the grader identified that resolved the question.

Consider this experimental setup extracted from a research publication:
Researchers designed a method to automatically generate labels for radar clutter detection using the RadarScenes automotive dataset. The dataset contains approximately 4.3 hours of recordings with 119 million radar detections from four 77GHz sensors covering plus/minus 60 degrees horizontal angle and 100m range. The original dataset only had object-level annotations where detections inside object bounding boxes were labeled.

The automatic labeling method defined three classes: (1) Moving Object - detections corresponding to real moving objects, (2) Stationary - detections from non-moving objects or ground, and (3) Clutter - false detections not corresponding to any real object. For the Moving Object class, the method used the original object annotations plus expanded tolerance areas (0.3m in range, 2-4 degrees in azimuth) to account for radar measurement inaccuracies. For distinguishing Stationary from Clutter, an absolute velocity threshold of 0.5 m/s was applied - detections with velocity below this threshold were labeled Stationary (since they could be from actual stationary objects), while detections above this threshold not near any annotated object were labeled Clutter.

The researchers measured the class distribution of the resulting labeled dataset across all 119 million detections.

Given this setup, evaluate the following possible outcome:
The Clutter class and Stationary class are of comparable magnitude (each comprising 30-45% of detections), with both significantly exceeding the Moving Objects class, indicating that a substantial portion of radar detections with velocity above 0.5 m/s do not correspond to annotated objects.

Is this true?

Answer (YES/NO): NO